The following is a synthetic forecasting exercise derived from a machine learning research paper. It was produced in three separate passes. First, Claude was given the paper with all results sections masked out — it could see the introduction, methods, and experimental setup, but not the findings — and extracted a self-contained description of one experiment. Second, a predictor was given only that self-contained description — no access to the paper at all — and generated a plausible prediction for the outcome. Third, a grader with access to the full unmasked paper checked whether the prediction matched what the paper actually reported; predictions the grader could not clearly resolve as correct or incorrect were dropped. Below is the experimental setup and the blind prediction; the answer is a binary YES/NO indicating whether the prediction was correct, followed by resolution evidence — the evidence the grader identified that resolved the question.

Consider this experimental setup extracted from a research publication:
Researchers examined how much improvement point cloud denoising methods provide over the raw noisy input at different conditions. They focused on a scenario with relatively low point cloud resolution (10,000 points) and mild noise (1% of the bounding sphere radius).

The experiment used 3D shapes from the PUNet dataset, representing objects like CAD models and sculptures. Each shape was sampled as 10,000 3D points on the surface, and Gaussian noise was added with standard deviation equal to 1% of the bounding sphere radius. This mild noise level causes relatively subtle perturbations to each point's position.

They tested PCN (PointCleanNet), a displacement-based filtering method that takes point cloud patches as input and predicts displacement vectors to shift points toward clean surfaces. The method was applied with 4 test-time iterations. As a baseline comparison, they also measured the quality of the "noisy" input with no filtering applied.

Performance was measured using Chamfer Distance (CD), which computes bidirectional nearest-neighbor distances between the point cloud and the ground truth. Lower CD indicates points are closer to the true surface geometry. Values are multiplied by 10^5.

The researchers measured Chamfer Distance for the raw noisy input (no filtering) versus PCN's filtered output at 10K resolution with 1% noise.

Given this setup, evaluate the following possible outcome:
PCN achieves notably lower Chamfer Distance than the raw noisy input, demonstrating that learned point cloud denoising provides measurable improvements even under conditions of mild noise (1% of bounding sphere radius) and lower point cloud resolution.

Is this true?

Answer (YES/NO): NO